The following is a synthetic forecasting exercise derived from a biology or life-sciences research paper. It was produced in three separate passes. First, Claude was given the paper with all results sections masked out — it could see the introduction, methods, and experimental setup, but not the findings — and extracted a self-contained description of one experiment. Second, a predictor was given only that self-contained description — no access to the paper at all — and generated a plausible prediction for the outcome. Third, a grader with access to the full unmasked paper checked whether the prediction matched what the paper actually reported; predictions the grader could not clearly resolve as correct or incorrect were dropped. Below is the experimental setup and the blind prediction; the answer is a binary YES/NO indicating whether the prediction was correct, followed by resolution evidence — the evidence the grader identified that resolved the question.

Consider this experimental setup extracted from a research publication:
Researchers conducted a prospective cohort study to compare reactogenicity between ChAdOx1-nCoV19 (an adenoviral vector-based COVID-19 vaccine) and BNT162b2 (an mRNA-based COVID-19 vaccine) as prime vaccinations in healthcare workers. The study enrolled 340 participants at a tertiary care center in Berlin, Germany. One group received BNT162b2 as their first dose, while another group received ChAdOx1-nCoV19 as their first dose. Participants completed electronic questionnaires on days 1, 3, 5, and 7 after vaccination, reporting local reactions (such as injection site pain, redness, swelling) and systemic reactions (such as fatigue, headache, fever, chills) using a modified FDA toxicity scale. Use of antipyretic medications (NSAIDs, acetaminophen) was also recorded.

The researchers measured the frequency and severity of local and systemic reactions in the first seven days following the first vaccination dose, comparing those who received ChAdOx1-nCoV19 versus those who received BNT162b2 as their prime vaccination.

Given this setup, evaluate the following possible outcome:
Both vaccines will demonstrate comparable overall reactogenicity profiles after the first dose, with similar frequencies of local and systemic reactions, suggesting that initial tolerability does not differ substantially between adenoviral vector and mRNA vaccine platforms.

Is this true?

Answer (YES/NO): NO